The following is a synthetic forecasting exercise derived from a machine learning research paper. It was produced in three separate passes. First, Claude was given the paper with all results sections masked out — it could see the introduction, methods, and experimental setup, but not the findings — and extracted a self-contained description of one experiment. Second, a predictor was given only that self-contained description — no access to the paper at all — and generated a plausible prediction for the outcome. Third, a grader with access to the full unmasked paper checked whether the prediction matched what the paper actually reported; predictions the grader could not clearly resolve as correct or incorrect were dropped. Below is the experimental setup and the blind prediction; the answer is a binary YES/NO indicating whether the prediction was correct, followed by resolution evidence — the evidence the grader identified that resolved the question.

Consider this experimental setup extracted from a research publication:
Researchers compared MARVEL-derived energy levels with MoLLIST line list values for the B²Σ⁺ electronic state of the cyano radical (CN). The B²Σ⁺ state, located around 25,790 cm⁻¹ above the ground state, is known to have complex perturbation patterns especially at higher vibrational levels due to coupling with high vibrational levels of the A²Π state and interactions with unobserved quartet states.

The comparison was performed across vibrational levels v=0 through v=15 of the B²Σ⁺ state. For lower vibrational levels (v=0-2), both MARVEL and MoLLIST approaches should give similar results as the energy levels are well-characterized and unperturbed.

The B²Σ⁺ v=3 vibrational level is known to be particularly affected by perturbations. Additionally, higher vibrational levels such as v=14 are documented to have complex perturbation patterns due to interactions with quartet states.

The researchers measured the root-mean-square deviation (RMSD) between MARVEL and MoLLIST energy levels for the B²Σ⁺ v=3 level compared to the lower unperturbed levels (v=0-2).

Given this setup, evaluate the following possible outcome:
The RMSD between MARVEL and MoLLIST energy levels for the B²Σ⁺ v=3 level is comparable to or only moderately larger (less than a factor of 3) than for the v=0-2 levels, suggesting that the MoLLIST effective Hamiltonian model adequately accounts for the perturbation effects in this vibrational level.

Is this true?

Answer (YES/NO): NO